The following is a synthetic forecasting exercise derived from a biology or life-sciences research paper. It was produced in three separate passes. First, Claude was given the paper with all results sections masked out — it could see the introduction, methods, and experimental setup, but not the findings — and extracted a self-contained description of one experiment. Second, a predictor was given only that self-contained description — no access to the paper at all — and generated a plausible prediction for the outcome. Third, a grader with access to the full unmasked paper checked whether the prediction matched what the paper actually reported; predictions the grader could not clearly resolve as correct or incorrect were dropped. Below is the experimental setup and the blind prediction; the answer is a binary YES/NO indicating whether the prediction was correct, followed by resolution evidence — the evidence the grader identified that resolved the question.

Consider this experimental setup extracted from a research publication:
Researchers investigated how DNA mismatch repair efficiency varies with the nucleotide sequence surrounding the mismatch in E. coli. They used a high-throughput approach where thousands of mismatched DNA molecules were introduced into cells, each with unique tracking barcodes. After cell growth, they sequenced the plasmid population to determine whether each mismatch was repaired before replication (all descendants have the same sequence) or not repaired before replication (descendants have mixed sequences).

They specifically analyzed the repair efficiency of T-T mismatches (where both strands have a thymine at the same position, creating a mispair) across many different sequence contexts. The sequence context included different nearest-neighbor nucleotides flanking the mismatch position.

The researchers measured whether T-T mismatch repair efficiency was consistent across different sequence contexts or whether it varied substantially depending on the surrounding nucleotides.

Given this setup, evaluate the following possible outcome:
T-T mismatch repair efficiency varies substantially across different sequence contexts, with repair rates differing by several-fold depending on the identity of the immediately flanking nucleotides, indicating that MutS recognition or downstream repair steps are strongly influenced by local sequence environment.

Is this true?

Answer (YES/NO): YES